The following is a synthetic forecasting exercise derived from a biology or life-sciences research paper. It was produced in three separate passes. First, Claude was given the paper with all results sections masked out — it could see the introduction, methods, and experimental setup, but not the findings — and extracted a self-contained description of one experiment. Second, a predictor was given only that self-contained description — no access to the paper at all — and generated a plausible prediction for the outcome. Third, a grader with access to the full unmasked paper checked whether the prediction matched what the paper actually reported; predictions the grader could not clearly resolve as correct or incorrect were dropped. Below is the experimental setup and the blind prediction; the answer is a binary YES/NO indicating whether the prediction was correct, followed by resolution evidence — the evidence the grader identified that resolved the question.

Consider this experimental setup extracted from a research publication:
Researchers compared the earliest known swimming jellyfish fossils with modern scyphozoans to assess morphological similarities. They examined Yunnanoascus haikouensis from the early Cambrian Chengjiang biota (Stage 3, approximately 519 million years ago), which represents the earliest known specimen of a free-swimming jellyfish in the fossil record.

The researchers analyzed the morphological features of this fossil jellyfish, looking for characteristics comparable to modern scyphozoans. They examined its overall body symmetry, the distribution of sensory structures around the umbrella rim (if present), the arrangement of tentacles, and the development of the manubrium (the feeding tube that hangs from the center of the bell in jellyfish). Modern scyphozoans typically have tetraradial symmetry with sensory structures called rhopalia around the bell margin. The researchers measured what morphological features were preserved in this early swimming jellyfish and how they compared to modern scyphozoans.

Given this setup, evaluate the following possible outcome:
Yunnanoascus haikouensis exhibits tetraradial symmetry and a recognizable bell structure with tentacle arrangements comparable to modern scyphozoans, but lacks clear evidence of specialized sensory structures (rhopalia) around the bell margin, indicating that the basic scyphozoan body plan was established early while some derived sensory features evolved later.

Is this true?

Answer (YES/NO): NO